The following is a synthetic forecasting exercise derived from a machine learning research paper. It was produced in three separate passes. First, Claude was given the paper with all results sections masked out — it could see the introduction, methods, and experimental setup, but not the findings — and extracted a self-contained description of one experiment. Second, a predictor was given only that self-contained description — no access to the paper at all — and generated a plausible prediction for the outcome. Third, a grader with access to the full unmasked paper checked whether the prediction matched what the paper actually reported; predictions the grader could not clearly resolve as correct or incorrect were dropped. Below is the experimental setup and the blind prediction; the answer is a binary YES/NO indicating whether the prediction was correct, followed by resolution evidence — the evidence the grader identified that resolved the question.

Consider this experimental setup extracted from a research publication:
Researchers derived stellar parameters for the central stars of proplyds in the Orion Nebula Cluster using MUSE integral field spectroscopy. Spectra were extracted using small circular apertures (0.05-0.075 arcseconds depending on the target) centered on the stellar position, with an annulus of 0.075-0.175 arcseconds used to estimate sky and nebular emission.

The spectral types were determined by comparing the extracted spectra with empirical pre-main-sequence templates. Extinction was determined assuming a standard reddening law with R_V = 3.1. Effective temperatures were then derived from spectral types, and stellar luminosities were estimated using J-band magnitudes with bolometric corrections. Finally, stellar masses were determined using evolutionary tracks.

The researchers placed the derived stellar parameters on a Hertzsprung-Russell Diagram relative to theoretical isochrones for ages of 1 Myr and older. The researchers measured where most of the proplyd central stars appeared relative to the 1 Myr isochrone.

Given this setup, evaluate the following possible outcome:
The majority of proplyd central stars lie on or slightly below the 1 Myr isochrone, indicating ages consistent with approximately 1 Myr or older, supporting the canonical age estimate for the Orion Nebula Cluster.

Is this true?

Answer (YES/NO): NO